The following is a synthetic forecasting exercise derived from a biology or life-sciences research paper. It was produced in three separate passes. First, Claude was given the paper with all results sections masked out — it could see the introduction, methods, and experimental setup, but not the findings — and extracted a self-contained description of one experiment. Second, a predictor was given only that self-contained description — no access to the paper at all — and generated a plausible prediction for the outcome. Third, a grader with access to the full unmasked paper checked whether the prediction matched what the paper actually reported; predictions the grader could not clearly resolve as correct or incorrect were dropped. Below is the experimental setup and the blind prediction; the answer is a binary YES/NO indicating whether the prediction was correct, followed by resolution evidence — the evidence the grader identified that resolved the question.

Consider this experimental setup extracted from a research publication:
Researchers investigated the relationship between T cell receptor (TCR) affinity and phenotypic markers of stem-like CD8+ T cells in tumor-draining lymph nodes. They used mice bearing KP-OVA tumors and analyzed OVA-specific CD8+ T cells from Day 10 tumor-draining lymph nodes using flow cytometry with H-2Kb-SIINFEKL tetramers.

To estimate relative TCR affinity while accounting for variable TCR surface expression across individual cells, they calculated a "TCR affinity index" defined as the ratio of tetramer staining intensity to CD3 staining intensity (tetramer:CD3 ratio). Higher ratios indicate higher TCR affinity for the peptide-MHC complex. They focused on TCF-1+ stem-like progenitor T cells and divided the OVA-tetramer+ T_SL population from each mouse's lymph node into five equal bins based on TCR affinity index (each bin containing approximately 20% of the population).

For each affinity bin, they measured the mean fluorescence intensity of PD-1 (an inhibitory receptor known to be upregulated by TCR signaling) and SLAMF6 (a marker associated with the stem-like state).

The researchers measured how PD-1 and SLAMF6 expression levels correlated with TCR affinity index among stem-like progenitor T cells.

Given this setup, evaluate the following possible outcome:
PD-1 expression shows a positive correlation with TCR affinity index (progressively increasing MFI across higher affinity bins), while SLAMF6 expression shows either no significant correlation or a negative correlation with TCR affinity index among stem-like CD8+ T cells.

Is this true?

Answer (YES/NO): NO